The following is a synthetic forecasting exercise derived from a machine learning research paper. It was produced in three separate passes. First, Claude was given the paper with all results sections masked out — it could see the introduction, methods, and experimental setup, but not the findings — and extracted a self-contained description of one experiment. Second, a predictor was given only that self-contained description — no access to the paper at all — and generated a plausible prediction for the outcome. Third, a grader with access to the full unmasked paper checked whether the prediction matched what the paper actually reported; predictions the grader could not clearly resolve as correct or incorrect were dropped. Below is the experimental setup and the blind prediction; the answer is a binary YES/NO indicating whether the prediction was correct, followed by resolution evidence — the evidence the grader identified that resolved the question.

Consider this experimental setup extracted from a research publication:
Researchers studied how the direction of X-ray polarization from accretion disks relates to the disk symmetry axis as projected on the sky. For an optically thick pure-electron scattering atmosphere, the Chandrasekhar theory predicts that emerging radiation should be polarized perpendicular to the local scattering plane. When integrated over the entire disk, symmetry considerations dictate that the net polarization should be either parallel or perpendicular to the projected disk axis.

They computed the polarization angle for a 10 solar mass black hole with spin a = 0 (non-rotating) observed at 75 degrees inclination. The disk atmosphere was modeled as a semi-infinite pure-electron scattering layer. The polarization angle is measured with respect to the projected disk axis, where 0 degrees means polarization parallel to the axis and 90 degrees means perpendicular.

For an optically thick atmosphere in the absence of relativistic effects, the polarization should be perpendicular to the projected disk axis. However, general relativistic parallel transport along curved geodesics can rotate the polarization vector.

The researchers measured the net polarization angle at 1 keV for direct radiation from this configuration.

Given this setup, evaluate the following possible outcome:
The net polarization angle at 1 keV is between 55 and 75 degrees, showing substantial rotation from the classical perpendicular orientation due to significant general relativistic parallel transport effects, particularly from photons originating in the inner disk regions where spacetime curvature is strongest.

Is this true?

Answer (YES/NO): NO